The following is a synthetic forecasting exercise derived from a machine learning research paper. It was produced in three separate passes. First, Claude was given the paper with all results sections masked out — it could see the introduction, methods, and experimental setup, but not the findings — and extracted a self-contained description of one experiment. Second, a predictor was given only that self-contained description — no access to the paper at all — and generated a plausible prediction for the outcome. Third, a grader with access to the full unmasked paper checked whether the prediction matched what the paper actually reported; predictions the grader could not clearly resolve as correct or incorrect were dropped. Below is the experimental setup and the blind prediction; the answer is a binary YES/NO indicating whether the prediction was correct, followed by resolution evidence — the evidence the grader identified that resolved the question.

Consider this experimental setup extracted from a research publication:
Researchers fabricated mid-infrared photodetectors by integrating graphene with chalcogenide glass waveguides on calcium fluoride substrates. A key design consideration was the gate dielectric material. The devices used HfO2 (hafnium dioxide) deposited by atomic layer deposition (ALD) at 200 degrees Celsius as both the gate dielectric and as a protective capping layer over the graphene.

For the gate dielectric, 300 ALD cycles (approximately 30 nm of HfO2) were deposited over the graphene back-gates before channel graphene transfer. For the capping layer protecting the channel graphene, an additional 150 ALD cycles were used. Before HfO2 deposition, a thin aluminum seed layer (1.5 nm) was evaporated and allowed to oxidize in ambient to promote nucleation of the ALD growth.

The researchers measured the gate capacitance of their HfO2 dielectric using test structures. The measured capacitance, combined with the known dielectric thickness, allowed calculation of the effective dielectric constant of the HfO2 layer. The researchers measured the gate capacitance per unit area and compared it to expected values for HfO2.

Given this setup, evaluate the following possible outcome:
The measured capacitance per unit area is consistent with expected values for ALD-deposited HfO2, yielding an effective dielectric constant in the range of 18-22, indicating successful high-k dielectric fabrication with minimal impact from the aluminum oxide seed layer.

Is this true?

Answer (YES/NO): NO